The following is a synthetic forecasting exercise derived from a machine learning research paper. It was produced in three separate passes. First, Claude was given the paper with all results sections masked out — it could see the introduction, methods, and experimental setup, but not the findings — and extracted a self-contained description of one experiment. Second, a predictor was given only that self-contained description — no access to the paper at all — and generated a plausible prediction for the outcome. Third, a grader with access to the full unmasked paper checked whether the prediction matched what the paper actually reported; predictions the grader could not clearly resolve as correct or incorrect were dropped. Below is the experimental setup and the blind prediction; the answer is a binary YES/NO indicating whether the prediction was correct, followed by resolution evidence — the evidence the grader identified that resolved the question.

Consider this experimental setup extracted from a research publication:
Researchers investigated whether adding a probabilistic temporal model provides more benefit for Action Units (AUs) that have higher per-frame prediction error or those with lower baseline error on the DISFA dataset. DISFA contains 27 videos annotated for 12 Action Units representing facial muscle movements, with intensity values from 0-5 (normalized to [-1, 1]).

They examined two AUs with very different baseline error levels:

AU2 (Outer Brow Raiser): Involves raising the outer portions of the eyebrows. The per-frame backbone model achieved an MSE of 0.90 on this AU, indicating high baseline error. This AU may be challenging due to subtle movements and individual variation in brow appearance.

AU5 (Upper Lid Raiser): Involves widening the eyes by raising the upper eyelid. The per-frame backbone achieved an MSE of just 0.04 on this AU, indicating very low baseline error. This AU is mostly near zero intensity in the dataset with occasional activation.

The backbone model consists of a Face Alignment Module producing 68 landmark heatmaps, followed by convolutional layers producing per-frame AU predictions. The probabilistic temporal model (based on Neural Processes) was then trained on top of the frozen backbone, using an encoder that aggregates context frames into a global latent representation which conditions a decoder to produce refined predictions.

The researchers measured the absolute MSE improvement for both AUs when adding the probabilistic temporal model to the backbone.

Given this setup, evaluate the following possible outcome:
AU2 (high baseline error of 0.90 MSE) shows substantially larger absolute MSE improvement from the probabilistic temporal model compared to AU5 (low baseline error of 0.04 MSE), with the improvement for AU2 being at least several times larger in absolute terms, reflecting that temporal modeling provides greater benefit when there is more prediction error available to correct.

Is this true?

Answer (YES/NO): YES